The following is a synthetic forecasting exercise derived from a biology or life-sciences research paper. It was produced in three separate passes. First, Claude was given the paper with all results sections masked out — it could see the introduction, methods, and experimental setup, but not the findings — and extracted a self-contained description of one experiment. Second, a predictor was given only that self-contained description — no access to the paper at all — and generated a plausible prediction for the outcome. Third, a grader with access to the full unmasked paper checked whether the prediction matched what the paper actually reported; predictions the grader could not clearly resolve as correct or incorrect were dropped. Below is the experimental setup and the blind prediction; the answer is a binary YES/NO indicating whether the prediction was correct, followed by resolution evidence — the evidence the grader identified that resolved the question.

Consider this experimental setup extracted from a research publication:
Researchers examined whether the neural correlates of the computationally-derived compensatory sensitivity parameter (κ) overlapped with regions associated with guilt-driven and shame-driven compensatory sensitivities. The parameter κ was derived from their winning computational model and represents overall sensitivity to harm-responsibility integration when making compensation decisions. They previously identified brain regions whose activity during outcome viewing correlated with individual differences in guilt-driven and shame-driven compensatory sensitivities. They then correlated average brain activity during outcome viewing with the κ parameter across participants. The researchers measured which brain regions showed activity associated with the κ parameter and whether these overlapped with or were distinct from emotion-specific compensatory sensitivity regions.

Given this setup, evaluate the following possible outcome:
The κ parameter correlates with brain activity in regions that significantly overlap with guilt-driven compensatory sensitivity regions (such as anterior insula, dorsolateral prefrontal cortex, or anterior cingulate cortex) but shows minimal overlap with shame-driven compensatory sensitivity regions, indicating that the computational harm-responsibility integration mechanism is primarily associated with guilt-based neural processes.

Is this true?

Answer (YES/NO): NO